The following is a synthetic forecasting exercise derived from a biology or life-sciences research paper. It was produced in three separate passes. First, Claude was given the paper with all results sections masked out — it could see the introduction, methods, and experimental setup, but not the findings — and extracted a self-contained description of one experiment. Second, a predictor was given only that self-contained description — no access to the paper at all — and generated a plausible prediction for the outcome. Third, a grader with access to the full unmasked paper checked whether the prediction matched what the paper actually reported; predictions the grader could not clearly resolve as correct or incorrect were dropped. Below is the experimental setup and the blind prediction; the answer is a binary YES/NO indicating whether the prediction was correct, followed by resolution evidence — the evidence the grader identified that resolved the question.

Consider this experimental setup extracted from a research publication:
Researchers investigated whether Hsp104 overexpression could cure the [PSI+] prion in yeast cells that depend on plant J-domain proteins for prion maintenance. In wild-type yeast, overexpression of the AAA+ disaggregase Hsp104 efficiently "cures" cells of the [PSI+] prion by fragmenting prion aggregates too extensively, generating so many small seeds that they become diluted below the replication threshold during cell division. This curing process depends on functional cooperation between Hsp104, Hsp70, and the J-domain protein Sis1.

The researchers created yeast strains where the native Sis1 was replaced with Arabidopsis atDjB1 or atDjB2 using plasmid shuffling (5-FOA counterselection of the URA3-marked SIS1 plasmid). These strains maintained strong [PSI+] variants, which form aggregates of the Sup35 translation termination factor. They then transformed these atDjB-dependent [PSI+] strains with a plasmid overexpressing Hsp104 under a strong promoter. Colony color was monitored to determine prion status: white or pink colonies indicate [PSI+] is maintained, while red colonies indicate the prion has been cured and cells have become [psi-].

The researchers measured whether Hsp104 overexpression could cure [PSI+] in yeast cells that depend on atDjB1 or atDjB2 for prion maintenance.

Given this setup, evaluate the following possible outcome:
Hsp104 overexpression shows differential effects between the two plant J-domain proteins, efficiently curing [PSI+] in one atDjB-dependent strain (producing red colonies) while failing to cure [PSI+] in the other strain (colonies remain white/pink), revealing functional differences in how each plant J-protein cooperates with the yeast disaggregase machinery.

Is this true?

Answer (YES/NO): NO